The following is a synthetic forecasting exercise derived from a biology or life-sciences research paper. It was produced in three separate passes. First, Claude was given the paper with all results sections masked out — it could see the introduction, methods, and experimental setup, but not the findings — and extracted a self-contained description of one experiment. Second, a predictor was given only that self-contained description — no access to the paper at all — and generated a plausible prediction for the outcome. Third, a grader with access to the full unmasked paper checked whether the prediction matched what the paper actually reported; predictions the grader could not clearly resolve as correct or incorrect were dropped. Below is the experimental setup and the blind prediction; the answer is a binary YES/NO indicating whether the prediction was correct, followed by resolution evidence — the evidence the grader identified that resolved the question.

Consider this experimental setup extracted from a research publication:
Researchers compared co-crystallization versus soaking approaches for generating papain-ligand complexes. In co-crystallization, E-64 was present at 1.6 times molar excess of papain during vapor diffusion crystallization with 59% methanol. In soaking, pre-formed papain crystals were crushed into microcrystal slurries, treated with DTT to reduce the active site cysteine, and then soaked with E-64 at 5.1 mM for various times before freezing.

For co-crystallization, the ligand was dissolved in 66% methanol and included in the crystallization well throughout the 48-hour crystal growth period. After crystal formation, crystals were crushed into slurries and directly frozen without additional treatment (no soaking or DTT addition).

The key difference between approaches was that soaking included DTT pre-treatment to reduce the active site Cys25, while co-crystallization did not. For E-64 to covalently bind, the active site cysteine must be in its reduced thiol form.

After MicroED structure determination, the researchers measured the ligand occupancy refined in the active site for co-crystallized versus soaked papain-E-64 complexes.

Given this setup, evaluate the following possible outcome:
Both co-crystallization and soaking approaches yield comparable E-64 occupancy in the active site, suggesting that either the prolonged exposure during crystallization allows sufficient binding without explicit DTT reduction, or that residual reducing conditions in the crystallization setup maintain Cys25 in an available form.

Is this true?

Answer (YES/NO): YES